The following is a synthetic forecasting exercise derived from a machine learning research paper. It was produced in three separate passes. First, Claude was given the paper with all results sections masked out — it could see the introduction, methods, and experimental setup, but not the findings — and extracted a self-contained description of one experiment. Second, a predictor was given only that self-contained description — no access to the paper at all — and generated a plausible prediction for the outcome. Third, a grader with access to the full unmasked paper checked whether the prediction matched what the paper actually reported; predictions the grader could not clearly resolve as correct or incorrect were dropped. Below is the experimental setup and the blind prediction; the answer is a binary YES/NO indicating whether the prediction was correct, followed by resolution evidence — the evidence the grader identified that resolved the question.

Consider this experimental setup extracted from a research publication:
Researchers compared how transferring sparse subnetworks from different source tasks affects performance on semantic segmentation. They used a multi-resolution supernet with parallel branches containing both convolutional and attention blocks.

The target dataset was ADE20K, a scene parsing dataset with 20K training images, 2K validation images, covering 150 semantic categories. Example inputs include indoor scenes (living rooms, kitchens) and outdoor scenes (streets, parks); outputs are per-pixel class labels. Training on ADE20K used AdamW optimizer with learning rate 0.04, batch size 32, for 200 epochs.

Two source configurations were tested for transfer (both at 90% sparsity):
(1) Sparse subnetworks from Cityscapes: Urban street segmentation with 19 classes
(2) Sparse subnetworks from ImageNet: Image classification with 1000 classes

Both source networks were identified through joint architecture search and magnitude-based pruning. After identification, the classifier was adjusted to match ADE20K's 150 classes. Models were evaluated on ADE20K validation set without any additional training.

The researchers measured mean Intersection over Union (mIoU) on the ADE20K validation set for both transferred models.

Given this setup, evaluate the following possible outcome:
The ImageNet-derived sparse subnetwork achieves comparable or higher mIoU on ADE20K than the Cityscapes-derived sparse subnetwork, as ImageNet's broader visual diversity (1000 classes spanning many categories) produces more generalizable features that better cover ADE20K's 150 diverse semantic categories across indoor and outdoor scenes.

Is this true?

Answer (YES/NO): YES